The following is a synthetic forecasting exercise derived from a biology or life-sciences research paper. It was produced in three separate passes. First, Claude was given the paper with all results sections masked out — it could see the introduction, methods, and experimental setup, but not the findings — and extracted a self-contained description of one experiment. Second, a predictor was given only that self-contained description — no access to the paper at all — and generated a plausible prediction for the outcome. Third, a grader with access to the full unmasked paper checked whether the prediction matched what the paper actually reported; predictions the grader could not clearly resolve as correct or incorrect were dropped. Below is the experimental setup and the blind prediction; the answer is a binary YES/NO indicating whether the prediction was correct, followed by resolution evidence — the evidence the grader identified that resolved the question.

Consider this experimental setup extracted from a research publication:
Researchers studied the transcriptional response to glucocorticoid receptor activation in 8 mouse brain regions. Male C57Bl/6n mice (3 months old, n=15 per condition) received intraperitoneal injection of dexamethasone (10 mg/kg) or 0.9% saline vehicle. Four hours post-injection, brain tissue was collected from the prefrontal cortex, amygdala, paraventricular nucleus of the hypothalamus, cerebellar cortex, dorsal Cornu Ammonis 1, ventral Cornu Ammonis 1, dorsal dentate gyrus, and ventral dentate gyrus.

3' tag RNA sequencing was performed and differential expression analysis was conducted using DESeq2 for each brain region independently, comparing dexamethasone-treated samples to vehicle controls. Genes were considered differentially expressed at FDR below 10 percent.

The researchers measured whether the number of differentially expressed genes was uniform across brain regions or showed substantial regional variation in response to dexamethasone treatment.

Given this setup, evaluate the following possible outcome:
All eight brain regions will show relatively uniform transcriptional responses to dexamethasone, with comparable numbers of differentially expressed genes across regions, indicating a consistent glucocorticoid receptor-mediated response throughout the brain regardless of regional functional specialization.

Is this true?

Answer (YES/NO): NO